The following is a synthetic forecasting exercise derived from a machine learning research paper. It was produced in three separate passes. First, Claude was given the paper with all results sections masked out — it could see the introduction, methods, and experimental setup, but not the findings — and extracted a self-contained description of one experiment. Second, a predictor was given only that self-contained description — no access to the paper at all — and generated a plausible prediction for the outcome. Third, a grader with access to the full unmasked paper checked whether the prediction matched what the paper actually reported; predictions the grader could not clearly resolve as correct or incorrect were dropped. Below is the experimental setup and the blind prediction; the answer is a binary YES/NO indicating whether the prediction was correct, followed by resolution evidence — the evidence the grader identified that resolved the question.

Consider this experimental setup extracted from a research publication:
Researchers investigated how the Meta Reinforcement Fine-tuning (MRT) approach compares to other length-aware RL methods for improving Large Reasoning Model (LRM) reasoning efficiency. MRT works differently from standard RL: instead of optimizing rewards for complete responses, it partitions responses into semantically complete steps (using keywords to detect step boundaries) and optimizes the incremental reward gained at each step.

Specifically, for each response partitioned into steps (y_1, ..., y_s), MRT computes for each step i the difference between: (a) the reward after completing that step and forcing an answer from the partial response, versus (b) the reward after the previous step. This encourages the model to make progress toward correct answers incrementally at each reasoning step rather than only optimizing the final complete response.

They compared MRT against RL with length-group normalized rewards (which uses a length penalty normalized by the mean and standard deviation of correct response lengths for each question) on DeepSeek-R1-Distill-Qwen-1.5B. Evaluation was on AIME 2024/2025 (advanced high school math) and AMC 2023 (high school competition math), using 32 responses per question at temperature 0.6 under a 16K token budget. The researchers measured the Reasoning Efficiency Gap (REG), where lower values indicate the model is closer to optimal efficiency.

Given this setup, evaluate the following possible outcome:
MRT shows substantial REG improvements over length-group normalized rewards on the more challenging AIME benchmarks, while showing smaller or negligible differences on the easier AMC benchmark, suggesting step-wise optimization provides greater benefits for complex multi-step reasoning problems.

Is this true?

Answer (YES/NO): YES